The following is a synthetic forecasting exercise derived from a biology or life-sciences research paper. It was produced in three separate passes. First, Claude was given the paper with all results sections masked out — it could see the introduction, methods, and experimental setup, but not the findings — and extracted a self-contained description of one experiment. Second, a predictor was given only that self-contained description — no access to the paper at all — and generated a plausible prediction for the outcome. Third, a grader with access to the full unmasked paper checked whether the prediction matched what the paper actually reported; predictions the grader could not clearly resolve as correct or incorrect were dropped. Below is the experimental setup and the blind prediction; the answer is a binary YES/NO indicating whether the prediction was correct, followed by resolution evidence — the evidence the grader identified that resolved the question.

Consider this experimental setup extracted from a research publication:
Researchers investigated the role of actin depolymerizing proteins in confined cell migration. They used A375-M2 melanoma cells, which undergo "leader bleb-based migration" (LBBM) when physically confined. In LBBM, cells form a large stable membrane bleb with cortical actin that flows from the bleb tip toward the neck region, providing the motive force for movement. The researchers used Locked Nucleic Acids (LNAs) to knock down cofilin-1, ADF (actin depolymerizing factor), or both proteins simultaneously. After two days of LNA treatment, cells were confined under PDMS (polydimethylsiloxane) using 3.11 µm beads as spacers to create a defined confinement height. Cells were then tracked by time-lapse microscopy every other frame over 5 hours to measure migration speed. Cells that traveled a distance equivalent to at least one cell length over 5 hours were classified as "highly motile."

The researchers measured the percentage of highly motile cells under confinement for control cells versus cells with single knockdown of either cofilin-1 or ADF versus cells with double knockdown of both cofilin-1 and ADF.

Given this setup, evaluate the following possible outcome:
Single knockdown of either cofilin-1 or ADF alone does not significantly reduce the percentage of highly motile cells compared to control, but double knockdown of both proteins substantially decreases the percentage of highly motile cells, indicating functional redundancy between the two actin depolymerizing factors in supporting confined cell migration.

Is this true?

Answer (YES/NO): NO